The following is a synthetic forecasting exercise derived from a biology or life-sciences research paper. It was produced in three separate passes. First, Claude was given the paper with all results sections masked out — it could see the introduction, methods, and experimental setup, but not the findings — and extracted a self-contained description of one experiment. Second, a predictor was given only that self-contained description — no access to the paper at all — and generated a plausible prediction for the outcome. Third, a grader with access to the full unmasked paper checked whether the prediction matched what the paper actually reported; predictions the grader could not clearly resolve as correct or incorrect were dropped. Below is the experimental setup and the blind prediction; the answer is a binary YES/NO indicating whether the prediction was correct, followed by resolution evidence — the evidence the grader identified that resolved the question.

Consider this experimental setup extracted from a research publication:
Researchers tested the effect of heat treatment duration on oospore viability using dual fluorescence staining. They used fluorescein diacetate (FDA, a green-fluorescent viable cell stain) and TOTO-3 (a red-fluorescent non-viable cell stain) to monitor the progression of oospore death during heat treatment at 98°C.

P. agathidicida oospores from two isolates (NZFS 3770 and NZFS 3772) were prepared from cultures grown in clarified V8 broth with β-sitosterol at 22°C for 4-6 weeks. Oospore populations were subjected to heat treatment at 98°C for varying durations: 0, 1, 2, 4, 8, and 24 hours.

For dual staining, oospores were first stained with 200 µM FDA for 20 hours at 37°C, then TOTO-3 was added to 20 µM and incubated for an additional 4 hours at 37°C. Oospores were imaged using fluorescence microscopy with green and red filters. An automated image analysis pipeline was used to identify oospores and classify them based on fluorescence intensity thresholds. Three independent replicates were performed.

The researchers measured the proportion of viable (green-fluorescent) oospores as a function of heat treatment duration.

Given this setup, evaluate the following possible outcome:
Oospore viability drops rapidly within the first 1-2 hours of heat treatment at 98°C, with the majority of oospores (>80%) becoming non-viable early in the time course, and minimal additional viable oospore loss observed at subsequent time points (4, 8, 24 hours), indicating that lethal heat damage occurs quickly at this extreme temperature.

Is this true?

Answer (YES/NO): NO